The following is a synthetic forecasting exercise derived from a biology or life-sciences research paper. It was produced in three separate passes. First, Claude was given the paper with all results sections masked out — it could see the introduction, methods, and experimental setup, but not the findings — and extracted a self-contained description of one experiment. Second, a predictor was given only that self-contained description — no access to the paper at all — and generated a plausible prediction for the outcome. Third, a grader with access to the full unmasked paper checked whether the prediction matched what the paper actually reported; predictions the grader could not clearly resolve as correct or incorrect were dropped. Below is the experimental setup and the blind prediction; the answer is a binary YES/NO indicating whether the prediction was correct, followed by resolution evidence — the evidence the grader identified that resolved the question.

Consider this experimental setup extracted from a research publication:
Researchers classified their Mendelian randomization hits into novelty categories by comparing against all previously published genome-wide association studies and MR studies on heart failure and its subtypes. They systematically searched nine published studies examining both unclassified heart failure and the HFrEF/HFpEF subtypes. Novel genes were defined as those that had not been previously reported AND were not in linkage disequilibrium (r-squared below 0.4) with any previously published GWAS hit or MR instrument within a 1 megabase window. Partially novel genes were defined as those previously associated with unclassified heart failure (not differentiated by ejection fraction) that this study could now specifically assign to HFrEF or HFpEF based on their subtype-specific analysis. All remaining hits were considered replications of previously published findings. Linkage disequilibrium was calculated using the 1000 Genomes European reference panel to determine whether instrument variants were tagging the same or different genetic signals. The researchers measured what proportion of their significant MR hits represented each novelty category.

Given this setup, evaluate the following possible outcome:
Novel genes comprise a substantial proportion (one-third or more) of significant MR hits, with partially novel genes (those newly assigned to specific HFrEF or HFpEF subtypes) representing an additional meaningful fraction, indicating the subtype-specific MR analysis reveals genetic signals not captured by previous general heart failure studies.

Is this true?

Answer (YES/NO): YES